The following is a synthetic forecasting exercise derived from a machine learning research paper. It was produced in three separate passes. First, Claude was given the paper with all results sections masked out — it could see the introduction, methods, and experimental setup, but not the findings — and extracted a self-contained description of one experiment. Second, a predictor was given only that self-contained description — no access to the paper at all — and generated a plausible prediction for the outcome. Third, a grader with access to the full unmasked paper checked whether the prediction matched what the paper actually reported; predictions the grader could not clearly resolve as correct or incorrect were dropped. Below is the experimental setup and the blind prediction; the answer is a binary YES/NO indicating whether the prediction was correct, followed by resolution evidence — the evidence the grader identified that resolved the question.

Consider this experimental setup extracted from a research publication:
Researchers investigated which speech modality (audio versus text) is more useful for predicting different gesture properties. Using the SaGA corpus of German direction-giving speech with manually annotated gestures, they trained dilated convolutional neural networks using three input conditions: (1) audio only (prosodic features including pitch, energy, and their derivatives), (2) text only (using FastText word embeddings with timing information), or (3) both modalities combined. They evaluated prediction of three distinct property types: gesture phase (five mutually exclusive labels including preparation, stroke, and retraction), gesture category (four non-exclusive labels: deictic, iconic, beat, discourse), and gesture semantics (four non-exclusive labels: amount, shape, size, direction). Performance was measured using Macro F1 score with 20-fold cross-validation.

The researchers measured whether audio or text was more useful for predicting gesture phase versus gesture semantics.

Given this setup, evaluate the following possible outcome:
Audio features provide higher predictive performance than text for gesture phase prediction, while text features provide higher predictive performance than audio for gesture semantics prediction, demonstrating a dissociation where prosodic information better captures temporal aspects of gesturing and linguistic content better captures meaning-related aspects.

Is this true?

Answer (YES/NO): YES